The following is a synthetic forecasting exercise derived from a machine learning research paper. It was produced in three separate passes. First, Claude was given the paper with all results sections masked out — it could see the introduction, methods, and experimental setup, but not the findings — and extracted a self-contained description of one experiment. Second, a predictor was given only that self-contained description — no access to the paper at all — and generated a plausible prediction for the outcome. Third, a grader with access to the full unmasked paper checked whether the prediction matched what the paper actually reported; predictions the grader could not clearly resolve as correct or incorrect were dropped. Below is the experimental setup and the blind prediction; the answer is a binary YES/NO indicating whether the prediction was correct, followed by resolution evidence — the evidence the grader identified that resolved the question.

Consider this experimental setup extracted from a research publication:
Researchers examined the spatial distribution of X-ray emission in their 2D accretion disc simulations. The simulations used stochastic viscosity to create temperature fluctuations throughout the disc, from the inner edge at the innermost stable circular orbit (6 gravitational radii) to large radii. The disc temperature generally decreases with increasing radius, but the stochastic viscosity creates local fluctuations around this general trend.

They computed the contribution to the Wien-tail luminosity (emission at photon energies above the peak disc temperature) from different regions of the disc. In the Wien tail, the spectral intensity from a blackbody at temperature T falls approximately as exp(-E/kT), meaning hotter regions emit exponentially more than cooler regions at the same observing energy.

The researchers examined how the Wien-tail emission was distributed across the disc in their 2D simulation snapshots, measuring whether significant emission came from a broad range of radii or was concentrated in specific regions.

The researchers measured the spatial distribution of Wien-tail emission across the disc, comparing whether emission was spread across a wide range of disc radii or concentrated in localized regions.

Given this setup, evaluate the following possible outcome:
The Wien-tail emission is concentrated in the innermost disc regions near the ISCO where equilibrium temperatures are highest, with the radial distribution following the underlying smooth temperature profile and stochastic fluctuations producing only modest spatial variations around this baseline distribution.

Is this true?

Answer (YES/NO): YES